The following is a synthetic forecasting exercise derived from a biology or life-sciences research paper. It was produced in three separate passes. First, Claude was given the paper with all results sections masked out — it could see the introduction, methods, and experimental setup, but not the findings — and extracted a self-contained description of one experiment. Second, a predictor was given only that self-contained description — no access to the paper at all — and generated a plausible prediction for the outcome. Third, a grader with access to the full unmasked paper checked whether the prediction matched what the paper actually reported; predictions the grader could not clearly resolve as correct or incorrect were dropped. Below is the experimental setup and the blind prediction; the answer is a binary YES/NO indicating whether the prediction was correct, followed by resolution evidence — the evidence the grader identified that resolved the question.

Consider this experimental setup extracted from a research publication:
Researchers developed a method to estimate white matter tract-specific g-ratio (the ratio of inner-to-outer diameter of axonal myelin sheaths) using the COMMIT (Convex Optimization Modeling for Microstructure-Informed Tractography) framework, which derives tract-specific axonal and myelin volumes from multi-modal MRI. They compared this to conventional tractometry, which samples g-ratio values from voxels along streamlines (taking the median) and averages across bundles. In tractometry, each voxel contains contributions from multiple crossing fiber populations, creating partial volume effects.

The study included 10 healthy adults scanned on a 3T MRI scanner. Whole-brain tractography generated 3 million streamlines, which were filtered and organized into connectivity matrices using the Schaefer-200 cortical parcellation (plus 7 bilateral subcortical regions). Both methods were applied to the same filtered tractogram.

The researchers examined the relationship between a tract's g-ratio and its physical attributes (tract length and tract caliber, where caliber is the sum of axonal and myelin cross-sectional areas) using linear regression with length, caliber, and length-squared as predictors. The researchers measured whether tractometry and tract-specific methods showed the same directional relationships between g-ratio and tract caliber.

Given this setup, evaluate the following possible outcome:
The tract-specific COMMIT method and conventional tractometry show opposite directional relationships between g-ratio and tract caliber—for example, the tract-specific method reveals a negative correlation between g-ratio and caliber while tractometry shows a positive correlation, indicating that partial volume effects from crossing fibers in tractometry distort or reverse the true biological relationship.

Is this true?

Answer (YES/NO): YES